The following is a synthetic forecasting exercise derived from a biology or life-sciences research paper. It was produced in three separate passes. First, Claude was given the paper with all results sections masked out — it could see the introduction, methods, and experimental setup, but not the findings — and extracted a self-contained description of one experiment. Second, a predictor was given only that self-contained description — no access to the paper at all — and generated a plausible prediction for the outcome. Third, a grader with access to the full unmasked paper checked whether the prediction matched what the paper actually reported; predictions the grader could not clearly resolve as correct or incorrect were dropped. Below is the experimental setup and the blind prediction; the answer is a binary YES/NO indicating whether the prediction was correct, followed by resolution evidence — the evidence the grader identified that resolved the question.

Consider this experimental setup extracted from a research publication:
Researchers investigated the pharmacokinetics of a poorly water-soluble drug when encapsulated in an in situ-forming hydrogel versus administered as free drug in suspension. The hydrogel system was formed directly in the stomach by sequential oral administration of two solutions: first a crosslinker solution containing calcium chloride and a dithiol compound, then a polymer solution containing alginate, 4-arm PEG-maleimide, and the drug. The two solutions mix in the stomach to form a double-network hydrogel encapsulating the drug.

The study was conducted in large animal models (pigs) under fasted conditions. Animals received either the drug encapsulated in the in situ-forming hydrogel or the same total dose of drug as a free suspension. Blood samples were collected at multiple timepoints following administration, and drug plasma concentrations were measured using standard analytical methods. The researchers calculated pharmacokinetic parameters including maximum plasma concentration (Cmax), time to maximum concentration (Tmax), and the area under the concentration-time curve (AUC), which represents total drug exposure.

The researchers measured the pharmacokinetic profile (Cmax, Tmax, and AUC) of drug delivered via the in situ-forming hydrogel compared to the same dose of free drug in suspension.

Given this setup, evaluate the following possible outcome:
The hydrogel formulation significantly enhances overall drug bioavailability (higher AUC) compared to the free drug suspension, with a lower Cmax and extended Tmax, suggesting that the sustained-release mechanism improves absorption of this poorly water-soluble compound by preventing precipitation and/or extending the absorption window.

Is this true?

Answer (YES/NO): NO